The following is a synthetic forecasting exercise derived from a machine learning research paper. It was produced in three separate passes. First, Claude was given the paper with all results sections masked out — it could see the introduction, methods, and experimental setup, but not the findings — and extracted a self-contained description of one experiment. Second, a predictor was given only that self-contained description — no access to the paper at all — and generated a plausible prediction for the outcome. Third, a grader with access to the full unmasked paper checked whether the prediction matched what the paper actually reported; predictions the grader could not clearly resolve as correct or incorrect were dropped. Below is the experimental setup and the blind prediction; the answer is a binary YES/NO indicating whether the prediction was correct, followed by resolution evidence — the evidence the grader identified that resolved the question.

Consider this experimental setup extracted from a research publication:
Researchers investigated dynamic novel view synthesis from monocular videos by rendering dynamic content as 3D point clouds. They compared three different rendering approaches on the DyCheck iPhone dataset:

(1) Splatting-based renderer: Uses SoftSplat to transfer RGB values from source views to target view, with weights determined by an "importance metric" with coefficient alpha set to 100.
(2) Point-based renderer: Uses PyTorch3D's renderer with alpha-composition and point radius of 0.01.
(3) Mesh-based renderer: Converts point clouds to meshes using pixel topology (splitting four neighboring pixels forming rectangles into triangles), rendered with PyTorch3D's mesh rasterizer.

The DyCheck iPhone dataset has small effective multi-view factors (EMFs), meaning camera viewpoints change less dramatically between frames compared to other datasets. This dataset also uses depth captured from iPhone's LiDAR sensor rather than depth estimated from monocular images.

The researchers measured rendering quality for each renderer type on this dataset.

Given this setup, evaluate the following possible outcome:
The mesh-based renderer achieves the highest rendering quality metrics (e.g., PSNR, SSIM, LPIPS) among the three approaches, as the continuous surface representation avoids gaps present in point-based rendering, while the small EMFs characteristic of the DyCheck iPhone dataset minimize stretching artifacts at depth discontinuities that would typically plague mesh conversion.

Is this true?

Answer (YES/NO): NO